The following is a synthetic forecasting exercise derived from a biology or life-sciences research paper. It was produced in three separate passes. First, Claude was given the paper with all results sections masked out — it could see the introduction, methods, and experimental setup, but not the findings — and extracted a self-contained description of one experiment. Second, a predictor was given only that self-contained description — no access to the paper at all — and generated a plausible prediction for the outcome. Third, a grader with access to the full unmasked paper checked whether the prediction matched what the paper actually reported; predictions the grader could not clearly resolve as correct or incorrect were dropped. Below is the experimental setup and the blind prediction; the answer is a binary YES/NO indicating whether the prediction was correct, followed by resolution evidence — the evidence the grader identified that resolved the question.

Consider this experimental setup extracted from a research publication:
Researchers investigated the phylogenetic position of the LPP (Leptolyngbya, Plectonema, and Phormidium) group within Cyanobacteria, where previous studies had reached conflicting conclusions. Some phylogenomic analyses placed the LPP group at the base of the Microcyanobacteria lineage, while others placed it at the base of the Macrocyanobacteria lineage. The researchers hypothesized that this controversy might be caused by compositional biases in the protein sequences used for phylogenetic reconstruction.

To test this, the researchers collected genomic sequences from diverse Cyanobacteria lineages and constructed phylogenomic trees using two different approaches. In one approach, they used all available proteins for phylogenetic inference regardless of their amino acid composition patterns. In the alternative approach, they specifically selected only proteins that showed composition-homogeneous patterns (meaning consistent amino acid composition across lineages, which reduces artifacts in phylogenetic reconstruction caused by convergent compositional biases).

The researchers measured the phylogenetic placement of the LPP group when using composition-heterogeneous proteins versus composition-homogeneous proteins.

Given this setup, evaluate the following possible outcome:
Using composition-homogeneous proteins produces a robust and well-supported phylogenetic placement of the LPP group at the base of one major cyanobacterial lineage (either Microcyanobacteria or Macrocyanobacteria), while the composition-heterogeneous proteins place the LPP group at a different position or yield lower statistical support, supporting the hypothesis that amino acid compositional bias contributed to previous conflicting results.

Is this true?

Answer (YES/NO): YES